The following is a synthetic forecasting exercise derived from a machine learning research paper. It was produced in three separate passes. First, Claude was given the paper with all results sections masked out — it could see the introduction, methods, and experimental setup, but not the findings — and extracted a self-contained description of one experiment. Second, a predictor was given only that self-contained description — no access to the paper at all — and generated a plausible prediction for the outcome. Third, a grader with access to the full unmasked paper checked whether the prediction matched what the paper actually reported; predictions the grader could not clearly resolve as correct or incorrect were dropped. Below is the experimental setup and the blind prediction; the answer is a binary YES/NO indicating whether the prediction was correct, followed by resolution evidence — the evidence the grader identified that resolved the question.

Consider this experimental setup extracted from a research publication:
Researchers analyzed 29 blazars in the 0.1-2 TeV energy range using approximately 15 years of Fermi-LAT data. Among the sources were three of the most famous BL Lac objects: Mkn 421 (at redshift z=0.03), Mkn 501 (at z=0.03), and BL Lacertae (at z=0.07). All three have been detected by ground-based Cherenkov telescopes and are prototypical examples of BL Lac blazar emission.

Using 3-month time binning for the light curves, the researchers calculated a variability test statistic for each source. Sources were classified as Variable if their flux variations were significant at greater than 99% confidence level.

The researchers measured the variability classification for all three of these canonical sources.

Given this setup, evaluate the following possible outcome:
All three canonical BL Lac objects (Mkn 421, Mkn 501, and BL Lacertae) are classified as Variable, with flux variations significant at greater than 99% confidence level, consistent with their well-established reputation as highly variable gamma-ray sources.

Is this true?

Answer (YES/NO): YES